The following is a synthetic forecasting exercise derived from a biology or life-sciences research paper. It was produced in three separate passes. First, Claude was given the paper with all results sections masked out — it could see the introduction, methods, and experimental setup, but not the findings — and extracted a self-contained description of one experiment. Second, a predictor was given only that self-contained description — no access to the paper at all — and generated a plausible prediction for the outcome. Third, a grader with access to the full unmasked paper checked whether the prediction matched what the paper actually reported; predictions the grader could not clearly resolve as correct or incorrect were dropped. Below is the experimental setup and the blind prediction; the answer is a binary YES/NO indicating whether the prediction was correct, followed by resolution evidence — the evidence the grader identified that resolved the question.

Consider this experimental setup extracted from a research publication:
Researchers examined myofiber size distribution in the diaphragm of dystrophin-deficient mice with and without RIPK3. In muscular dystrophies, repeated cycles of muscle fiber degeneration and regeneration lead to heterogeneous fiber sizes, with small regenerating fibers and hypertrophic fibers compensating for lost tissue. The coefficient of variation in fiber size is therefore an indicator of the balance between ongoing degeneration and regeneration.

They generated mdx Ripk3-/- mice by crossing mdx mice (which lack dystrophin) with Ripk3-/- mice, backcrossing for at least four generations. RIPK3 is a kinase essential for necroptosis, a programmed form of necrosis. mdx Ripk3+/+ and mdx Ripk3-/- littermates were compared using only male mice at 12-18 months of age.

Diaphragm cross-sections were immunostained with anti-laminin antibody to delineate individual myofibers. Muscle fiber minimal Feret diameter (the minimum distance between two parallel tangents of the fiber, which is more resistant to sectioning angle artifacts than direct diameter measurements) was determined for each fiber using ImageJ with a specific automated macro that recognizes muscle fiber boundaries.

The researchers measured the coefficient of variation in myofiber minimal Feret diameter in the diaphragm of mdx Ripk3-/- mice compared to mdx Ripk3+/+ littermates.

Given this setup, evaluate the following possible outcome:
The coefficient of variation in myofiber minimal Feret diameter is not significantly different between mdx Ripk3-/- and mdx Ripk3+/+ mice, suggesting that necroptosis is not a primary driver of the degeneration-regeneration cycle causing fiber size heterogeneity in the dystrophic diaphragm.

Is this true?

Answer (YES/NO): NO